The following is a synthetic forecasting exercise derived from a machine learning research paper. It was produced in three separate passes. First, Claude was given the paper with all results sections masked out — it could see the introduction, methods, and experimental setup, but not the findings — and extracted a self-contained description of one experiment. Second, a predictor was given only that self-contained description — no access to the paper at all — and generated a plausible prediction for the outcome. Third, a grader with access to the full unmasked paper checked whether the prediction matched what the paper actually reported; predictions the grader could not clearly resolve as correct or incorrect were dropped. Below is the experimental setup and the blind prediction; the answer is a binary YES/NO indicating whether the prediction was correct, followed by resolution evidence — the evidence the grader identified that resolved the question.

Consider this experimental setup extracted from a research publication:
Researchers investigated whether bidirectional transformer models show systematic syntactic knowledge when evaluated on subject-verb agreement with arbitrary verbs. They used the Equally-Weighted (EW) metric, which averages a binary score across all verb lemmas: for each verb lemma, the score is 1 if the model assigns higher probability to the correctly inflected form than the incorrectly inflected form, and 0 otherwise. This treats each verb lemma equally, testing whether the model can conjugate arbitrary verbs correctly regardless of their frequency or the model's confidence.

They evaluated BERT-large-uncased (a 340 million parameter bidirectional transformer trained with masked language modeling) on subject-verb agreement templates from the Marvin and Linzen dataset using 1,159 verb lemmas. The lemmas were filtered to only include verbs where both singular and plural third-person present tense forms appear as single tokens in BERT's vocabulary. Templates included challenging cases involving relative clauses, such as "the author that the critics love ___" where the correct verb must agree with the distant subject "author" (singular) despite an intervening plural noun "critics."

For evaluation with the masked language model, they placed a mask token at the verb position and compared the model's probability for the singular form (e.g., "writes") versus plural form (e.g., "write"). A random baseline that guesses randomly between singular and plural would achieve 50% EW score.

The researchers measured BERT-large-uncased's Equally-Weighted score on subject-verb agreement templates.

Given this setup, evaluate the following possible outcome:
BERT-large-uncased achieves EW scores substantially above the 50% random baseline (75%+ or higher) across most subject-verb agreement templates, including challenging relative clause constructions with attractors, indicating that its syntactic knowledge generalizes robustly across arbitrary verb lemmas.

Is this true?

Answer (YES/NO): NO